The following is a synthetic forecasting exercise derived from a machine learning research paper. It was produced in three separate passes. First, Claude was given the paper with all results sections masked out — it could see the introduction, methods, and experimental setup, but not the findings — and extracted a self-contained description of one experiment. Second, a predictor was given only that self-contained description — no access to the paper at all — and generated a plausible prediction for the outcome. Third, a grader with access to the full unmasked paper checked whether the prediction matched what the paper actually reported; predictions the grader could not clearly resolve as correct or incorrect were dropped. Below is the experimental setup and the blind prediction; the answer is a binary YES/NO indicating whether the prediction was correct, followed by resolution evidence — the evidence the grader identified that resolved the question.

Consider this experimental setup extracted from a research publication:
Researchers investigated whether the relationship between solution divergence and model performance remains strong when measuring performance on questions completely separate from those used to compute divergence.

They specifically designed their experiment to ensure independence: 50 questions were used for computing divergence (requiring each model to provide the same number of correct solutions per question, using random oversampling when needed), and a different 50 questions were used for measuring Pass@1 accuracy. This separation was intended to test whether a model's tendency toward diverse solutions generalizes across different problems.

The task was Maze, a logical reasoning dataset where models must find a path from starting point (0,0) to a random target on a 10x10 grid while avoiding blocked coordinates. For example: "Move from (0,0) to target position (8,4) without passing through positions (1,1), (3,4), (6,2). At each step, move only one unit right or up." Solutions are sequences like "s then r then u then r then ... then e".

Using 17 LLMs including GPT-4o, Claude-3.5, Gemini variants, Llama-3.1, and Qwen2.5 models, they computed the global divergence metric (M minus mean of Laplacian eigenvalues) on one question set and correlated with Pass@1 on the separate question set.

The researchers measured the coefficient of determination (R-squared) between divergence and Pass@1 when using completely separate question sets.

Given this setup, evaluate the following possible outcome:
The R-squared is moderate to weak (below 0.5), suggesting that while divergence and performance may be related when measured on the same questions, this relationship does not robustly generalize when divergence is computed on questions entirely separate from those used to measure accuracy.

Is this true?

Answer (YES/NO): NO